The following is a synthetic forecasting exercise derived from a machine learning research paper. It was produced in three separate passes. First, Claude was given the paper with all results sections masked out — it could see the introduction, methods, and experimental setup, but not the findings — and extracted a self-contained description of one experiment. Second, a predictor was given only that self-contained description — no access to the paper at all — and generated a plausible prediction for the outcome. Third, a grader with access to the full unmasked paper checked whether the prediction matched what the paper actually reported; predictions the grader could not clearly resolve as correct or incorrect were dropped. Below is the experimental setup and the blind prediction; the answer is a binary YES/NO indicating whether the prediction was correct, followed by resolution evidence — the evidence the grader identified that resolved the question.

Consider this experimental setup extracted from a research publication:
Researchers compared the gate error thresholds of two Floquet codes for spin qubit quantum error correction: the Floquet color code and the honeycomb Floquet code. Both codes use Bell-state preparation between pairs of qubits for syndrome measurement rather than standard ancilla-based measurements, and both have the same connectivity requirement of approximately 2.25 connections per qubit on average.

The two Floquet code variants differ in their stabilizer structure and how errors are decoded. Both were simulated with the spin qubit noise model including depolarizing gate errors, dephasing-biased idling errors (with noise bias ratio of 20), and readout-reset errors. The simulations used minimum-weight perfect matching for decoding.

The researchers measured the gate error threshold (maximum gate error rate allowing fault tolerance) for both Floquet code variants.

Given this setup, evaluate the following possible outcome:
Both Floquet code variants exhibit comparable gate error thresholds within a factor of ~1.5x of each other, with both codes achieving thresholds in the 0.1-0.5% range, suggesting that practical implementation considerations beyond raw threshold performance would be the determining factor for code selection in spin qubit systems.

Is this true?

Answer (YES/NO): YES